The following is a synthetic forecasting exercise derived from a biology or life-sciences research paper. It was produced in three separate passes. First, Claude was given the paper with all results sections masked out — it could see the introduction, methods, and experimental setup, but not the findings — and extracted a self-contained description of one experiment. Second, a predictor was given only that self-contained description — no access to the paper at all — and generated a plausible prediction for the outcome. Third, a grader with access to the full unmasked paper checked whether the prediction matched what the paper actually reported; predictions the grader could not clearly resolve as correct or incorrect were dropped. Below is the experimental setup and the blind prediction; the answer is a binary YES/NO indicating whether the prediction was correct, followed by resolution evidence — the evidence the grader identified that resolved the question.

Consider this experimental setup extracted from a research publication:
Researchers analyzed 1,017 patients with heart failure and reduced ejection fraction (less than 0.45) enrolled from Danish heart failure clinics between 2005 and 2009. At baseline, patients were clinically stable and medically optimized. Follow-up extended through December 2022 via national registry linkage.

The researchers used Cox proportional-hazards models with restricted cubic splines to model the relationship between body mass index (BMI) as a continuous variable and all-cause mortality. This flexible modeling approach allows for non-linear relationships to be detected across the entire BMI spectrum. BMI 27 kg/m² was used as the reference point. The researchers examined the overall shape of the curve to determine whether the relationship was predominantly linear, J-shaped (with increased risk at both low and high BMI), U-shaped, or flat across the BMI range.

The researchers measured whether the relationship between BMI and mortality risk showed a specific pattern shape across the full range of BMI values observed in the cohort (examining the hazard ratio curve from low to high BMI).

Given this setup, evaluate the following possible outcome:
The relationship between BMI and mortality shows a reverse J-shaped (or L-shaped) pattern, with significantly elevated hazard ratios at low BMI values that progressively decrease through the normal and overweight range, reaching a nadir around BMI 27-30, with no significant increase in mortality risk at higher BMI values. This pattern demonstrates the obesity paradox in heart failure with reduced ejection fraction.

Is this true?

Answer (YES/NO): NO